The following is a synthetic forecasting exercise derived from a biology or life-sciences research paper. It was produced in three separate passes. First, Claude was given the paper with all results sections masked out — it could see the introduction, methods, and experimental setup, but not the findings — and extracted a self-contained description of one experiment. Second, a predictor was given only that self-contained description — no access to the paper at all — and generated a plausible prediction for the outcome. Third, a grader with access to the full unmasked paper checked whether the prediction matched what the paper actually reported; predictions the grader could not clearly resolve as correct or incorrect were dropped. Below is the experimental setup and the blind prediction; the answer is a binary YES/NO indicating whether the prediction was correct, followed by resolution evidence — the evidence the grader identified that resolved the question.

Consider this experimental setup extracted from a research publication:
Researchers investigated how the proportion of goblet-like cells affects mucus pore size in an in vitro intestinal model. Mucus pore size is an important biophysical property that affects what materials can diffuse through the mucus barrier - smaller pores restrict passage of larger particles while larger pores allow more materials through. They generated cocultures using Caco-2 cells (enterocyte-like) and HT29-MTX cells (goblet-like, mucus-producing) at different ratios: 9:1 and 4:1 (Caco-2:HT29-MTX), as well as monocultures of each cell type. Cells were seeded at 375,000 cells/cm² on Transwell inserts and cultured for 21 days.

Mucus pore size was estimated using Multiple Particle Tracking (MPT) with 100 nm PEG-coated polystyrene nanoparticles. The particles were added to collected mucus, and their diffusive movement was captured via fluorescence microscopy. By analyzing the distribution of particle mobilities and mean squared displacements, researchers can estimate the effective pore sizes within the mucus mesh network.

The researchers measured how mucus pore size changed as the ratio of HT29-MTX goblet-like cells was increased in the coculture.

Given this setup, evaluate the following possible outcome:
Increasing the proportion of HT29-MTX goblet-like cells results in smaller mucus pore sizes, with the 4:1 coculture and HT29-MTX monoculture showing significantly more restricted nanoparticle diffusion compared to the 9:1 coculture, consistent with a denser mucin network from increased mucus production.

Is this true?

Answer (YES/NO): NO